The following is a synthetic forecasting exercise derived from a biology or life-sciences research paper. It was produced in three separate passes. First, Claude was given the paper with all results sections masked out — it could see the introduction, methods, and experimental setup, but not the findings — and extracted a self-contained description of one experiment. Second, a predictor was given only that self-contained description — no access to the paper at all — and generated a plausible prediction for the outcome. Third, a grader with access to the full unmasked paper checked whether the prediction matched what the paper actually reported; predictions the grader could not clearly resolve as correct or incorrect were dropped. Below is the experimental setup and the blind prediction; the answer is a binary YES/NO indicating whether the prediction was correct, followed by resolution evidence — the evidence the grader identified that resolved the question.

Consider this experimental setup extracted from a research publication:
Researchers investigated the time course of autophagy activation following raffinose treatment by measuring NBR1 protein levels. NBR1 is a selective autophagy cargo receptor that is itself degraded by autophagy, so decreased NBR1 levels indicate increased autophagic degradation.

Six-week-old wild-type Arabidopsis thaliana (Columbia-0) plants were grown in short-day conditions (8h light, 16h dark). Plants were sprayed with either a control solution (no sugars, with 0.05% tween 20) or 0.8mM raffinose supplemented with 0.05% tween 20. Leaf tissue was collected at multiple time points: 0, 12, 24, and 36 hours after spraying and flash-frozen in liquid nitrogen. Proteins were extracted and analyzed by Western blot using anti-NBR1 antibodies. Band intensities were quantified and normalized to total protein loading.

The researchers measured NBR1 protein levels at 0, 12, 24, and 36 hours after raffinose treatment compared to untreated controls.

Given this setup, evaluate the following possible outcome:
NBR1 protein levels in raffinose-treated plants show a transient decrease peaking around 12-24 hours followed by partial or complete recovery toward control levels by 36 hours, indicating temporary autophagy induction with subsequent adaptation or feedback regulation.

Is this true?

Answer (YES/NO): YES